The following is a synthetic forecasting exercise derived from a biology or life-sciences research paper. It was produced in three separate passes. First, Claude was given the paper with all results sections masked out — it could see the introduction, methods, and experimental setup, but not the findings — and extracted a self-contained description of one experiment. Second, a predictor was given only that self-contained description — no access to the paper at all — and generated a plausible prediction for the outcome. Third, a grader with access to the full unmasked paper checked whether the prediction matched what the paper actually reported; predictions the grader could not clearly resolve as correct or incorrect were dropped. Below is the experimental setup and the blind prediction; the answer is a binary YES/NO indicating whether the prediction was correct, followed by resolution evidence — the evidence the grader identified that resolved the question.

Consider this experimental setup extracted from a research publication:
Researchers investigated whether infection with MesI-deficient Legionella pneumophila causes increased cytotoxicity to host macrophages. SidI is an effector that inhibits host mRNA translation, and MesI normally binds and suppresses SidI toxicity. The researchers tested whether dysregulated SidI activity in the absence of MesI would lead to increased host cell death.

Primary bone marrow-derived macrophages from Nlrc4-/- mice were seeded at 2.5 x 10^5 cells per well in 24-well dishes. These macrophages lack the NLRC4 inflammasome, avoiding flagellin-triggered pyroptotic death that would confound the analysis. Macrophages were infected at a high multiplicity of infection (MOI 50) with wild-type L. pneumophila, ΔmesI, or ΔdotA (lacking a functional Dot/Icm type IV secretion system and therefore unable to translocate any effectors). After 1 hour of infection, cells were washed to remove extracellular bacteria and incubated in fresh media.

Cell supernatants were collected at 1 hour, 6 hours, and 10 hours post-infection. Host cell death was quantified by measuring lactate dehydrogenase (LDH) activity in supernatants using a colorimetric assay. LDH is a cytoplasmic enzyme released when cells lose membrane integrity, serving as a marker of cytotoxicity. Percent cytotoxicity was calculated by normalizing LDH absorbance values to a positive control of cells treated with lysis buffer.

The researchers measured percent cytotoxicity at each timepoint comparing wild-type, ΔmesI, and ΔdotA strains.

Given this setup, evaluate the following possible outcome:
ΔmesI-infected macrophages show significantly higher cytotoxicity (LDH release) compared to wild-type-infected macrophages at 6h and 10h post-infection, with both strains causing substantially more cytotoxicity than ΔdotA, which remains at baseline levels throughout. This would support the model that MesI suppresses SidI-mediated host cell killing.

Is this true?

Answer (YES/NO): NO